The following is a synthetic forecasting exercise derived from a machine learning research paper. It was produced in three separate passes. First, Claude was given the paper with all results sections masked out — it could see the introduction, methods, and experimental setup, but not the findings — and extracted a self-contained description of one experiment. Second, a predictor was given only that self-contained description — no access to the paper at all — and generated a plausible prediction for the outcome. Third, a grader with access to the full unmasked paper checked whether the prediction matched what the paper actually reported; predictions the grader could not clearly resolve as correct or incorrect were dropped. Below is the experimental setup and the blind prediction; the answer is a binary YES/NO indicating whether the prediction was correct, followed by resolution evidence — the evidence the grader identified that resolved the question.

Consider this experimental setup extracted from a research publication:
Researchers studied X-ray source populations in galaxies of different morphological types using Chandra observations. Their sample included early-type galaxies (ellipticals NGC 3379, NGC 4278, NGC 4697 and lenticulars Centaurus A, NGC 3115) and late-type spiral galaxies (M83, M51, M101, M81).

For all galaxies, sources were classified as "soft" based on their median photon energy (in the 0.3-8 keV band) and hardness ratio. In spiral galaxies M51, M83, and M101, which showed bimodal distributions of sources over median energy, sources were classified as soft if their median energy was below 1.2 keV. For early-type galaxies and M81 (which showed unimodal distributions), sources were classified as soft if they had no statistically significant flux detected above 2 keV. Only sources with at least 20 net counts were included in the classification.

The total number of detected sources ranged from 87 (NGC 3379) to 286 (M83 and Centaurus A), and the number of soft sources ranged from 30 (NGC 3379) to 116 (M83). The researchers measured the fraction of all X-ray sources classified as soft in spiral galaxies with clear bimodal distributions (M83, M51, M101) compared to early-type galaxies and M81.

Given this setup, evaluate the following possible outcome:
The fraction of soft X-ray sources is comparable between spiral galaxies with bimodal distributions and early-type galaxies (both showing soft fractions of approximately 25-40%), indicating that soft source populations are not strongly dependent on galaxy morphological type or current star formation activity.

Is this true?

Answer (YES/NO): NO